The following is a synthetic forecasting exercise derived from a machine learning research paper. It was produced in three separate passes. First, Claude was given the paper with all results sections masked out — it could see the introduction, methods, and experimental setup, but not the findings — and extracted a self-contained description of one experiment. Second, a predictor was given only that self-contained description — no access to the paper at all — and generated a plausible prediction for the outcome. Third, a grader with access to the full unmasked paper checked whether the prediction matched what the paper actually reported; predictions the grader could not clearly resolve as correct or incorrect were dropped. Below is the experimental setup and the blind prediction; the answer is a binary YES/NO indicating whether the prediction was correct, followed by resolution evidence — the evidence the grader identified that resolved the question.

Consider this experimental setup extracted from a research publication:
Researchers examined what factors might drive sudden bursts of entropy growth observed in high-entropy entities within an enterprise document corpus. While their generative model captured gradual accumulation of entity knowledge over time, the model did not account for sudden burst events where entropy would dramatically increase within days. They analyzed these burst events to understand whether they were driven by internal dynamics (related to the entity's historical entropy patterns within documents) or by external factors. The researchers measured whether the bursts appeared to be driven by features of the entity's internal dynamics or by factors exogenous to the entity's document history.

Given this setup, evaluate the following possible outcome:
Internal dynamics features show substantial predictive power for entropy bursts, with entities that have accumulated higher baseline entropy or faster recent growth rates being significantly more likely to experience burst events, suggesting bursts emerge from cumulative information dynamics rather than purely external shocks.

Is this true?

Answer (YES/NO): NO